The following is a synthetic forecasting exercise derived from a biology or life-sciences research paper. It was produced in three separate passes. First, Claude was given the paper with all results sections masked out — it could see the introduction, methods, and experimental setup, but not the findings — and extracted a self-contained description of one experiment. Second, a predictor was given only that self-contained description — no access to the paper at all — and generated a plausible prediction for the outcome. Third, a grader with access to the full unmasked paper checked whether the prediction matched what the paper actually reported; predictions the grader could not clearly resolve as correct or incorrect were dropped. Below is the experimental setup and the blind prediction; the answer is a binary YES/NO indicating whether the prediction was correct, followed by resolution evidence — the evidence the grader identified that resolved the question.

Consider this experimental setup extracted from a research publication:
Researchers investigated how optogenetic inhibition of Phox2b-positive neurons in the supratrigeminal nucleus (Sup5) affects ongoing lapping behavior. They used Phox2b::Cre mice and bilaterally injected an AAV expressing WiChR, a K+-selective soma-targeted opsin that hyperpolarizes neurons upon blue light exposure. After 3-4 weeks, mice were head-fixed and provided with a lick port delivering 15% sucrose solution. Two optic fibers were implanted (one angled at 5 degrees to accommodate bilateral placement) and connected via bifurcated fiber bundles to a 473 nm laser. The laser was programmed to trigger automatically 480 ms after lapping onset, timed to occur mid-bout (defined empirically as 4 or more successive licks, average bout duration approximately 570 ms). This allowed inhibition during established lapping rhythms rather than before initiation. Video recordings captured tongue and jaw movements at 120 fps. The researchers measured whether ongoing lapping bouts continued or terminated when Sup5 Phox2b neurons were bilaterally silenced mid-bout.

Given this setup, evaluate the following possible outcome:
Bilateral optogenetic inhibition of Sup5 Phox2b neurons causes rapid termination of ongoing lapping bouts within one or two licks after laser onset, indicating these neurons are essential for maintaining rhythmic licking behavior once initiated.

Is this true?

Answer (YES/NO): NO